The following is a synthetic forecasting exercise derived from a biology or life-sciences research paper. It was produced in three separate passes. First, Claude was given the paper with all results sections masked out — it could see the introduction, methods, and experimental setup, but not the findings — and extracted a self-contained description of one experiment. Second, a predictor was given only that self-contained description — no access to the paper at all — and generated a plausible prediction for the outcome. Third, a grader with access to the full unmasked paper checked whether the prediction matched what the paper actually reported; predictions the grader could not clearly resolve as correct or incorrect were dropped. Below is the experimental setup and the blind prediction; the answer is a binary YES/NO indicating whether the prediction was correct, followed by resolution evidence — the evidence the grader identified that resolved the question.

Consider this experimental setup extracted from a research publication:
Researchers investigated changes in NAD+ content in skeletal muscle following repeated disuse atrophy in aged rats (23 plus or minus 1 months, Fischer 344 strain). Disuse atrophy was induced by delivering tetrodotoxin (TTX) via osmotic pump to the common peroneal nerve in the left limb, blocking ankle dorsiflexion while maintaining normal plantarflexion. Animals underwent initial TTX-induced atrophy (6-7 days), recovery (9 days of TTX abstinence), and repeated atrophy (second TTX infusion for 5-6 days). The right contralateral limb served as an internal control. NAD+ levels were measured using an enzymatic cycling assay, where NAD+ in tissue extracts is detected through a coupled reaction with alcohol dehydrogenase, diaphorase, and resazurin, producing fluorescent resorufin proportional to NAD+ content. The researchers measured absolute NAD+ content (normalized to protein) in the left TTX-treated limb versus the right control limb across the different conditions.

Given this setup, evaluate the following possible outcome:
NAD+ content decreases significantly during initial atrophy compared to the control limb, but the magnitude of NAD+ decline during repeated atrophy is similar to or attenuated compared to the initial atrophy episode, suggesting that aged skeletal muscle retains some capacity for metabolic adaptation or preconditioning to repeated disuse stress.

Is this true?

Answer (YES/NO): NO